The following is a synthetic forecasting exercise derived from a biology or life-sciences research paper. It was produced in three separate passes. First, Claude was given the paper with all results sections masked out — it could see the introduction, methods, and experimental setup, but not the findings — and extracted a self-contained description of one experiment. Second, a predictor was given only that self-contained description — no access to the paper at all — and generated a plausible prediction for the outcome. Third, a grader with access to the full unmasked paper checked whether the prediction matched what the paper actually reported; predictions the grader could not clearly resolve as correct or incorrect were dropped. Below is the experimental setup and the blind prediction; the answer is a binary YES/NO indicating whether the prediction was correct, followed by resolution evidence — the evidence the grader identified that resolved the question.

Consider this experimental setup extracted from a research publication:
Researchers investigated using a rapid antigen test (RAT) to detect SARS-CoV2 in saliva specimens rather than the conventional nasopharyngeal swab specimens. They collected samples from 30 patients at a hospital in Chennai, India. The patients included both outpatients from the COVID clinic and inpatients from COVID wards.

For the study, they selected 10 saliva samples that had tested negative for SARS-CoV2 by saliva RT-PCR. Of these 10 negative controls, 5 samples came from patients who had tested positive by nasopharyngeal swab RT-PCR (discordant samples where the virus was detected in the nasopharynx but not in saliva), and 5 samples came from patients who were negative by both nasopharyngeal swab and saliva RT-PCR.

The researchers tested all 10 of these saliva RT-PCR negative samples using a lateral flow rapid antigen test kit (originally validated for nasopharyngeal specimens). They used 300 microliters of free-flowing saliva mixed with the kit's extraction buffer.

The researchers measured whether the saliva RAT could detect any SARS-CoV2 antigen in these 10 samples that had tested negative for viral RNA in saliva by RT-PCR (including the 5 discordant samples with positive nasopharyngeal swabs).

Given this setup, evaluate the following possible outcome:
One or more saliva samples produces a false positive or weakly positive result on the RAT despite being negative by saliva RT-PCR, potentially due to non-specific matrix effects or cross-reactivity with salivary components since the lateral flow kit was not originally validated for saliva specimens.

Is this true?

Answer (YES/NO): NO